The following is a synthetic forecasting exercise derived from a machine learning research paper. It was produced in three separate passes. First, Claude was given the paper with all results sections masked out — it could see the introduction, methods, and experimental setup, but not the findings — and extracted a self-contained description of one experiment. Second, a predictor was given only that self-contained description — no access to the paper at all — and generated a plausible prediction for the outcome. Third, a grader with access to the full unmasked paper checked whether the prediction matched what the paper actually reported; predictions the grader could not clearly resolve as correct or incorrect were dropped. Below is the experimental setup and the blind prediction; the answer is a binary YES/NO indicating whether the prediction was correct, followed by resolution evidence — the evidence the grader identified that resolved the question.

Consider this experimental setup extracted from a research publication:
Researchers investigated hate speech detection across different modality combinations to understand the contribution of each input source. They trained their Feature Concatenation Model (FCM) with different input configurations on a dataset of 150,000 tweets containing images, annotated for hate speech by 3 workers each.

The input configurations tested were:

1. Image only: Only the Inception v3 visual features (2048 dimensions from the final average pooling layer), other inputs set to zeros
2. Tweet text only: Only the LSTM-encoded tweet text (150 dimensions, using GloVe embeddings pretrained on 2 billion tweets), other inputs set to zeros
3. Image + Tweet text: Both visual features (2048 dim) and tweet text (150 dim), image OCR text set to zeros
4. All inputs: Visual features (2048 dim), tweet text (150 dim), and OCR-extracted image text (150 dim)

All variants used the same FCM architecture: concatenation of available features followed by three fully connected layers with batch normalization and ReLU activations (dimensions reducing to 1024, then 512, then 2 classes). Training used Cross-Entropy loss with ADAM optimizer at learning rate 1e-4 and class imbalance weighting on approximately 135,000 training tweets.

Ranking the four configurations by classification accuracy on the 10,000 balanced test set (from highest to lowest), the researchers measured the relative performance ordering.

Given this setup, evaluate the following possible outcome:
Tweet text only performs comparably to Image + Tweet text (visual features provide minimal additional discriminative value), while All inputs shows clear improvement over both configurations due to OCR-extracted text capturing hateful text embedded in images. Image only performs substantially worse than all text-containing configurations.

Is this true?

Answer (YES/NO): NO